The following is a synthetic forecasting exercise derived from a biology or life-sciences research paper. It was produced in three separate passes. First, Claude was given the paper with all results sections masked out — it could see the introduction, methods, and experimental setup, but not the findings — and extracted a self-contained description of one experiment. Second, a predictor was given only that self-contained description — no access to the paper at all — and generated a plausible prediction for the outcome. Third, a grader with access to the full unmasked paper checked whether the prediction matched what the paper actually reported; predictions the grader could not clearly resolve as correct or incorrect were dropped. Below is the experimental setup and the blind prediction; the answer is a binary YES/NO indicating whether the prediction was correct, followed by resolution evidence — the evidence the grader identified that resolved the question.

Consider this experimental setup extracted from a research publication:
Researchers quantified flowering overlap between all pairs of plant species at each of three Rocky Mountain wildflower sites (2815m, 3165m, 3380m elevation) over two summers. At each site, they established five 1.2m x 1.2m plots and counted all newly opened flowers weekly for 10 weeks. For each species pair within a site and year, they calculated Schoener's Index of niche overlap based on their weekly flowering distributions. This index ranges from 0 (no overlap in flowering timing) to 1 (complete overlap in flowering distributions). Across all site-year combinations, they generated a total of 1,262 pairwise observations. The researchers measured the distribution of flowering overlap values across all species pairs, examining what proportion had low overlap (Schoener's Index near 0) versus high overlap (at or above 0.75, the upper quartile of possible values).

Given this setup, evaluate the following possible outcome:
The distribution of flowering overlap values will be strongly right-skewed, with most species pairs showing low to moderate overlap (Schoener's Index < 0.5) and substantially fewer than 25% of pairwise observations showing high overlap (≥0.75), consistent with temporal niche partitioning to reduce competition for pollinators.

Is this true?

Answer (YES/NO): YES